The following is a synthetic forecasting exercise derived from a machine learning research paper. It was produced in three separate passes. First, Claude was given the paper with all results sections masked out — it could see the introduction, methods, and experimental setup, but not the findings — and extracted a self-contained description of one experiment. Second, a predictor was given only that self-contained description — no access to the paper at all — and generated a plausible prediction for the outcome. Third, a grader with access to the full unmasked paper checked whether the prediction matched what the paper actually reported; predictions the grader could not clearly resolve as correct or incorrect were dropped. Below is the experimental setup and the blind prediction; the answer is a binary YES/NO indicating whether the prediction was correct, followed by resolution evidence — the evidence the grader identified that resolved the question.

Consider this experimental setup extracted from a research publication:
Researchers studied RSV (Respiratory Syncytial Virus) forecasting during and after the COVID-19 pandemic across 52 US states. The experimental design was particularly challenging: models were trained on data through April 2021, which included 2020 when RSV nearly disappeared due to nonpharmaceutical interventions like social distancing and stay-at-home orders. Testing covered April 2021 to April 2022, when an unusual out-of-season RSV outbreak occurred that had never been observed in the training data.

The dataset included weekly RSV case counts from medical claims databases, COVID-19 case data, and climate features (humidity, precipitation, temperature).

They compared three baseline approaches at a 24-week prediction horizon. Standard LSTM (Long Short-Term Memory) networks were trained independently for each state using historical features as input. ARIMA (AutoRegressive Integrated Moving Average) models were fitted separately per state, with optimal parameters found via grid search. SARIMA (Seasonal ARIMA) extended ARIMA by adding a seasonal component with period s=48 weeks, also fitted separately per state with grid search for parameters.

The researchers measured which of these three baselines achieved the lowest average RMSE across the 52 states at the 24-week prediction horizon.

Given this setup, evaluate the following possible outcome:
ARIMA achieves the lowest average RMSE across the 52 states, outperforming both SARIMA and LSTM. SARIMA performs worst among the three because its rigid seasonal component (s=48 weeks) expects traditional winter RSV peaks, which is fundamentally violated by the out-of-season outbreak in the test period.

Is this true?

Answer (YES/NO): NO